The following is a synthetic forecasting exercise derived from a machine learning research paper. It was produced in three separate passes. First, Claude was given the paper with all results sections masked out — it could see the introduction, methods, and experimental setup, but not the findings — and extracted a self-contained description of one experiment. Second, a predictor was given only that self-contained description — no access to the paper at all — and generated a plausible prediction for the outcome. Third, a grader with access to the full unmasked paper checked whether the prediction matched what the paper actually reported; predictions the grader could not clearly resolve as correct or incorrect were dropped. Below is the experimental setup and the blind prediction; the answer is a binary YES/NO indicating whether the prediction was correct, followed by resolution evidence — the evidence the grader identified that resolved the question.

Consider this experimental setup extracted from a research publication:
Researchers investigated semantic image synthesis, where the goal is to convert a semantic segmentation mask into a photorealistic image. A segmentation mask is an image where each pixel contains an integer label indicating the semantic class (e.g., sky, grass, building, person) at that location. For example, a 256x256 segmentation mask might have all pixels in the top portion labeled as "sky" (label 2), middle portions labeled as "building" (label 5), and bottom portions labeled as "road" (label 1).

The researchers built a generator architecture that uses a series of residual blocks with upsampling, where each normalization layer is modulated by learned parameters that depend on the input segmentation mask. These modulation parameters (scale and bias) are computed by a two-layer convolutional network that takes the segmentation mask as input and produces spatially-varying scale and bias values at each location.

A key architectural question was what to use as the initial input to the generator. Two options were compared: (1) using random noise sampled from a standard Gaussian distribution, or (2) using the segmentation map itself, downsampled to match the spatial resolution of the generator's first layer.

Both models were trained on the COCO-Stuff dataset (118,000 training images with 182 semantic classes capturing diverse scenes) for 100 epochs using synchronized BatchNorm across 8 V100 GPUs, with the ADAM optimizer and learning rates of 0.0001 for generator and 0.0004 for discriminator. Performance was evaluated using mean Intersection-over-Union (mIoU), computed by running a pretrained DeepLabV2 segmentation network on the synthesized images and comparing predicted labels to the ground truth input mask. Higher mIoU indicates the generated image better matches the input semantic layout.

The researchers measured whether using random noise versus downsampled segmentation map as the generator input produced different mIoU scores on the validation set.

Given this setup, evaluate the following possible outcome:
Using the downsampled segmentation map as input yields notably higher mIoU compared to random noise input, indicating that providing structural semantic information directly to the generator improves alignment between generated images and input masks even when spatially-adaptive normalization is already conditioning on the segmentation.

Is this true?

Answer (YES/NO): NO